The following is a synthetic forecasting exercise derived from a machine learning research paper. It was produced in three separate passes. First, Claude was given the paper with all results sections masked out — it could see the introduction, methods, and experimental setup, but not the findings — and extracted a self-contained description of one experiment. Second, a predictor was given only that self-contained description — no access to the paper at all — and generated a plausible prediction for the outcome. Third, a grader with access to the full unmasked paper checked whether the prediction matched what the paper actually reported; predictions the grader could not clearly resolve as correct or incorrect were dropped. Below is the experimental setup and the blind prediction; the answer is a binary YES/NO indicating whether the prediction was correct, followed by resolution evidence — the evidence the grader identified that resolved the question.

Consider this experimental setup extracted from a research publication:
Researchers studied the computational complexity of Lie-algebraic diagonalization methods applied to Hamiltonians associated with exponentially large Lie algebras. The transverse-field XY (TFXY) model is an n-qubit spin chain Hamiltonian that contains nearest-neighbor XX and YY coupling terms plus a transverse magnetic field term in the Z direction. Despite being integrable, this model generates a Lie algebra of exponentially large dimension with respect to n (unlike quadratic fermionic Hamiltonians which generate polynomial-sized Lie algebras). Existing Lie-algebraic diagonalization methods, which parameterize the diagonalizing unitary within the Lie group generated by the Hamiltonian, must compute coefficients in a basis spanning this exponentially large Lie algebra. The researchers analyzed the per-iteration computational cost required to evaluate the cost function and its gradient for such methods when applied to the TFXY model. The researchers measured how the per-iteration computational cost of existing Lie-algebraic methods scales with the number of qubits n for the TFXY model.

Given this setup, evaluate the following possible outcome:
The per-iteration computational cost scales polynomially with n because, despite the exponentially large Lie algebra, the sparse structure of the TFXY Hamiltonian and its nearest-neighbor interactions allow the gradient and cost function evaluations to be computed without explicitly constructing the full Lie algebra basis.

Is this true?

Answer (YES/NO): NO